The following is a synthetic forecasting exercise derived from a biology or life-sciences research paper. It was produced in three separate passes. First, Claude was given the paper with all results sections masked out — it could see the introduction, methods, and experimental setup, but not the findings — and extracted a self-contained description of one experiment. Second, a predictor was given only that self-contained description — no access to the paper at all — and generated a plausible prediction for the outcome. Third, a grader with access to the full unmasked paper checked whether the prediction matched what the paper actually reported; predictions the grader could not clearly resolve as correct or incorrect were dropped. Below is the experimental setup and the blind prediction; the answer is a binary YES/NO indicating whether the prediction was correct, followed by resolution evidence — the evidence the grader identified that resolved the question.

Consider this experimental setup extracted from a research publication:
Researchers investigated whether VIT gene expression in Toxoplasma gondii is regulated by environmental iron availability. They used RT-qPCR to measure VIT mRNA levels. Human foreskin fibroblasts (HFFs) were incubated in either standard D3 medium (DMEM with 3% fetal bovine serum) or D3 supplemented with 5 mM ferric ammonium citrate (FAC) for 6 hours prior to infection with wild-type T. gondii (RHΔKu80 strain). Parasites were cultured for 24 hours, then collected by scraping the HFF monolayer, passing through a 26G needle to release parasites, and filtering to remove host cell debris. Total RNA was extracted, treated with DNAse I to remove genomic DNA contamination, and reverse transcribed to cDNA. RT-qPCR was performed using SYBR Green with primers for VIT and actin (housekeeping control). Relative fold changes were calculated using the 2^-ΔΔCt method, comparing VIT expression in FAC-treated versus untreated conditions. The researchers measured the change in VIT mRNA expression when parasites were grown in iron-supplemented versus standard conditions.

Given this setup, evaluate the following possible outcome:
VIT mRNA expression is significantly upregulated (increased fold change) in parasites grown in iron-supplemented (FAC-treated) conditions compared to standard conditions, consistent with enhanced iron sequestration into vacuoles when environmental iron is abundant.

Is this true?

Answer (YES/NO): NO